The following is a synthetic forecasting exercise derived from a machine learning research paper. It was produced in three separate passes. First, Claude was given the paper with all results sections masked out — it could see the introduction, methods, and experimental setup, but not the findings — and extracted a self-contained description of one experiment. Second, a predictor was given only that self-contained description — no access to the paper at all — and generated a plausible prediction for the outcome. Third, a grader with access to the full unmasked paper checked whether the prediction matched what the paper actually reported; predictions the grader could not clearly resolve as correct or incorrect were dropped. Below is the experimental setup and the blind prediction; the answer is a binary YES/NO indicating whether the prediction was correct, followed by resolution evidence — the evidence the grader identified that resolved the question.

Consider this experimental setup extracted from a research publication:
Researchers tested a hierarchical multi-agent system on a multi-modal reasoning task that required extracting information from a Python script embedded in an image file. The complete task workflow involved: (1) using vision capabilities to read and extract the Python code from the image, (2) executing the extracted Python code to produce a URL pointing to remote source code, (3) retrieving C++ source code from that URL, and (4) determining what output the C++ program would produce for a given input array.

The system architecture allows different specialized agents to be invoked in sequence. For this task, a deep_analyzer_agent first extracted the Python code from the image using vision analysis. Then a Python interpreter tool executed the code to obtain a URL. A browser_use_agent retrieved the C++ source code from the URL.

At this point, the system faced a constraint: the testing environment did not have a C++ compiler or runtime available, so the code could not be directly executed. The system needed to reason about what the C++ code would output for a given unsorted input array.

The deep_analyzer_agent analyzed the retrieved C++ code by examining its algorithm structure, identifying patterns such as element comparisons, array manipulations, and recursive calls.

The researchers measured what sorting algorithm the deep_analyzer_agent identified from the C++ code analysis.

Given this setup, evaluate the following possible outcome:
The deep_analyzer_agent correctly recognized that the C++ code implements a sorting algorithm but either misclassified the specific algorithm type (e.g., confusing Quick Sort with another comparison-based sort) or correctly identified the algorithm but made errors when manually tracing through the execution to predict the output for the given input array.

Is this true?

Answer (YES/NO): NO